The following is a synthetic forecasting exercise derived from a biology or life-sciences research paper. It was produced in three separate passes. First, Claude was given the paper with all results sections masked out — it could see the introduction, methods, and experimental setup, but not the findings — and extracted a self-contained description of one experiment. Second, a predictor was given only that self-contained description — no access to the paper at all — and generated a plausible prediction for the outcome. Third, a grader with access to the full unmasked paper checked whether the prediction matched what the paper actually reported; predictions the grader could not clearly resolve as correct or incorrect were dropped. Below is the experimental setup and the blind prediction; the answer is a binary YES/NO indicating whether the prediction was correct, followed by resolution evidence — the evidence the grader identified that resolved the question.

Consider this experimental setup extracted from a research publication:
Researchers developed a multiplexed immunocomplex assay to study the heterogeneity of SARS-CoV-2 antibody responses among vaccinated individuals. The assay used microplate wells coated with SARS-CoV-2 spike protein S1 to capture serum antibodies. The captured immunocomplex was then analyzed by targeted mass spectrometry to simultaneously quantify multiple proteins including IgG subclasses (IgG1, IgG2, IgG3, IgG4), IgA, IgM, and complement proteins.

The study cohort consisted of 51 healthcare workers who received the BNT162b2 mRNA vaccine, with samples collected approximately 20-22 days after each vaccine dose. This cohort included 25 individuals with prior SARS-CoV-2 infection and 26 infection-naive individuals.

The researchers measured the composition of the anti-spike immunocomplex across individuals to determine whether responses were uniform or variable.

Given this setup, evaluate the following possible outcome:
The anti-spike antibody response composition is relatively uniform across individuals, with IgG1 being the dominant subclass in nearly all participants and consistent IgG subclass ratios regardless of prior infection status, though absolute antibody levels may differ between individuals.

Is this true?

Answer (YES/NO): NO